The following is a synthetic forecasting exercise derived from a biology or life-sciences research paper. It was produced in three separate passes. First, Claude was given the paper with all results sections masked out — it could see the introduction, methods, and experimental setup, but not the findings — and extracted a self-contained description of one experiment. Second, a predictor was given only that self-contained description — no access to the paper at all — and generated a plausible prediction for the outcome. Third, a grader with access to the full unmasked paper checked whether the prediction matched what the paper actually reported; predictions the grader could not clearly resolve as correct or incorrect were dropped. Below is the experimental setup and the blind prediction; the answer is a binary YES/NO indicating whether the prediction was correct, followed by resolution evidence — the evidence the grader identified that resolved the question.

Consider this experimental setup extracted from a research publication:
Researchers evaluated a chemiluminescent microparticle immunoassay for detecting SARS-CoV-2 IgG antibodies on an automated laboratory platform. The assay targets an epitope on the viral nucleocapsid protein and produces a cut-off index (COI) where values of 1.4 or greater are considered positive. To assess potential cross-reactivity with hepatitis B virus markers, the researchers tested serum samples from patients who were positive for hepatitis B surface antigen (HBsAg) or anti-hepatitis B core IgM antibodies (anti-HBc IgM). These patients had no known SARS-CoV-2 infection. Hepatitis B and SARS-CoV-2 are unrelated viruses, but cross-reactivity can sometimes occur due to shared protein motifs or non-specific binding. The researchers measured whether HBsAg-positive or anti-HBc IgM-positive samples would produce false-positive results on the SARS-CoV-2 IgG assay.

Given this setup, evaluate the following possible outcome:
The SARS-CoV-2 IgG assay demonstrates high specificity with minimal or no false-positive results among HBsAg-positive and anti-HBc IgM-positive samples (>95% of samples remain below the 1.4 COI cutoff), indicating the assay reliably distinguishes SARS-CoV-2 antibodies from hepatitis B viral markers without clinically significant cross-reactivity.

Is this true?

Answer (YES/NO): YES